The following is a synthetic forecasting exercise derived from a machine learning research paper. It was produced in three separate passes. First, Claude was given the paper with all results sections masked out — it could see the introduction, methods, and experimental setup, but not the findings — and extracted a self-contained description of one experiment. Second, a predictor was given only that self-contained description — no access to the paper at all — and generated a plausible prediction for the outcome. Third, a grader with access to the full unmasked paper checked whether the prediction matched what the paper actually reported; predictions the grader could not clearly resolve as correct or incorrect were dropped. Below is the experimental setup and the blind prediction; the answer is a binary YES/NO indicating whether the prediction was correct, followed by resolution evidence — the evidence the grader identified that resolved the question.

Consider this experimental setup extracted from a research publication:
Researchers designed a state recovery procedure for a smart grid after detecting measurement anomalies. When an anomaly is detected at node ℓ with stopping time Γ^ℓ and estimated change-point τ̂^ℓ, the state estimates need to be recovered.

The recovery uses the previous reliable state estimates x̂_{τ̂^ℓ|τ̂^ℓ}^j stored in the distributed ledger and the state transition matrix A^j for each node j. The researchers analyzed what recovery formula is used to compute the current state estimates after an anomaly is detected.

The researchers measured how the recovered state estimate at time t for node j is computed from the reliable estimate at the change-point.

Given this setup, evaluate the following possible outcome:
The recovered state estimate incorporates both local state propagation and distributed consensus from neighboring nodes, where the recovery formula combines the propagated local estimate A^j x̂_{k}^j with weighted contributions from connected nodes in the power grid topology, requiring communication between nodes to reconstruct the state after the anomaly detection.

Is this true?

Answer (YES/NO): NO